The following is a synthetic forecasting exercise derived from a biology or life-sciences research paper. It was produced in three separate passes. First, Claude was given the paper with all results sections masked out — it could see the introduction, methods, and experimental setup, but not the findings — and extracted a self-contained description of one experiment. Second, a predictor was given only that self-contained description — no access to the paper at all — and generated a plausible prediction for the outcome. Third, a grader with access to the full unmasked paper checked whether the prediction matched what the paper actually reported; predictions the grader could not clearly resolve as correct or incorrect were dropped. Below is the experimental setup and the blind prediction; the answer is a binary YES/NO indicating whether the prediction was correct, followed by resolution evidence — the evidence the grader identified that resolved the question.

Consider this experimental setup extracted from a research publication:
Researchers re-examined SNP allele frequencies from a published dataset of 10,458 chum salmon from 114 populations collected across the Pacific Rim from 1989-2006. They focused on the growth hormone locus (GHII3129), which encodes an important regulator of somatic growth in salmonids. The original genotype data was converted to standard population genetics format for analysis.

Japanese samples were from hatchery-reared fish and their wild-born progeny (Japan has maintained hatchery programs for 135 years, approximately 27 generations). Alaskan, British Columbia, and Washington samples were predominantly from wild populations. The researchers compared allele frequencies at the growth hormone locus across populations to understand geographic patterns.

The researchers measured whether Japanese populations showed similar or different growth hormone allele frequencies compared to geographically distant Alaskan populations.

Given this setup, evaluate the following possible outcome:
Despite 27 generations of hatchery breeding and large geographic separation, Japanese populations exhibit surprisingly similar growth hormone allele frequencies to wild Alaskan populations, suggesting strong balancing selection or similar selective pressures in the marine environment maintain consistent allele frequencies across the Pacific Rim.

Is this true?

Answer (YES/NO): NO